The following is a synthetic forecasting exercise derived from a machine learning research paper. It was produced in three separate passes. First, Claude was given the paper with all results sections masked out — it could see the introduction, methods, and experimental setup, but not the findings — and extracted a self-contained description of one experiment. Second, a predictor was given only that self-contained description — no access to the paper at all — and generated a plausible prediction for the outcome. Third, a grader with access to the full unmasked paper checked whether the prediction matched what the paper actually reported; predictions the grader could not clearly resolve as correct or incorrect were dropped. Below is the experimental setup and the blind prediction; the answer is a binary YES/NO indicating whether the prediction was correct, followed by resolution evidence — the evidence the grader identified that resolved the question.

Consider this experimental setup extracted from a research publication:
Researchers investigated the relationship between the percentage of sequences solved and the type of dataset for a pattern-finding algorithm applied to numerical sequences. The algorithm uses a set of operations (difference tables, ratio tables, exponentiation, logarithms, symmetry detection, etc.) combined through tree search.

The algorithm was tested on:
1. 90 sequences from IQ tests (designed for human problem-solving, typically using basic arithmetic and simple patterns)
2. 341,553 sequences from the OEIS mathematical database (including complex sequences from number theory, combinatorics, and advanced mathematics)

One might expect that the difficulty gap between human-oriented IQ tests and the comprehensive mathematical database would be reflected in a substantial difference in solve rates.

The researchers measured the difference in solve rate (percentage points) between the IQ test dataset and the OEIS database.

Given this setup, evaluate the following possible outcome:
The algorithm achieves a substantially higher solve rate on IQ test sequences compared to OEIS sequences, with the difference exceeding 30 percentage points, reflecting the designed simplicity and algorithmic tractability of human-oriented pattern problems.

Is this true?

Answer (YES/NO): YES